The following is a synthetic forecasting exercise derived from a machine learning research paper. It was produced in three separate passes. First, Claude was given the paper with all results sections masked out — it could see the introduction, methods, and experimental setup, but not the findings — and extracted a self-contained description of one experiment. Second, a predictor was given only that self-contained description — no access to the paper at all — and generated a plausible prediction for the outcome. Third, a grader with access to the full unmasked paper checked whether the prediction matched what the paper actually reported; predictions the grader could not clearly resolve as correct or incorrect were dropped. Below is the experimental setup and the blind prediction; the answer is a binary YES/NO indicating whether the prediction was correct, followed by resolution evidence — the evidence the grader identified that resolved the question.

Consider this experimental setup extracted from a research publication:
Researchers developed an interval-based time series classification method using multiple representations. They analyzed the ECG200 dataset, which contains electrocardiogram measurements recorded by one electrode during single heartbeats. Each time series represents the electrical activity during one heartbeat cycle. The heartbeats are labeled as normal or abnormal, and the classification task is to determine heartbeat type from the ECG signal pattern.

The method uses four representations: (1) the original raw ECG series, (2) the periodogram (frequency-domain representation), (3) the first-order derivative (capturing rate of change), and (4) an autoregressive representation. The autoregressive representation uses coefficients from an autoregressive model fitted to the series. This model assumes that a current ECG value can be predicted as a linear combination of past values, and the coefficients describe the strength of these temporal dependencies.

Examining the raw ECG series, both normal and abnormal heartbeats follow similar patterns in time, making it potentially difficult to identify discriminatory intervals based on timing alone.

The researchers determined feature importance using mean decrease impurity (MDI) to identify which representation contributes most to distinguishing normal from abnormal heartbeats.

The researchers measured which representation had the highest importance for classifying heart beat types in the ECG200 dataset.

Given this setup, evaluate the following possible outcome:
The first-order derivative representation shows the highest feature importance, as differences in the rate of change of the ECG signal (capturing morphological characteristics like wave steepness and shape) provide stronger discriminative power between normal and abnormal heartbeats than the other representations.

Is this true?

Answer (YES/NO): NO